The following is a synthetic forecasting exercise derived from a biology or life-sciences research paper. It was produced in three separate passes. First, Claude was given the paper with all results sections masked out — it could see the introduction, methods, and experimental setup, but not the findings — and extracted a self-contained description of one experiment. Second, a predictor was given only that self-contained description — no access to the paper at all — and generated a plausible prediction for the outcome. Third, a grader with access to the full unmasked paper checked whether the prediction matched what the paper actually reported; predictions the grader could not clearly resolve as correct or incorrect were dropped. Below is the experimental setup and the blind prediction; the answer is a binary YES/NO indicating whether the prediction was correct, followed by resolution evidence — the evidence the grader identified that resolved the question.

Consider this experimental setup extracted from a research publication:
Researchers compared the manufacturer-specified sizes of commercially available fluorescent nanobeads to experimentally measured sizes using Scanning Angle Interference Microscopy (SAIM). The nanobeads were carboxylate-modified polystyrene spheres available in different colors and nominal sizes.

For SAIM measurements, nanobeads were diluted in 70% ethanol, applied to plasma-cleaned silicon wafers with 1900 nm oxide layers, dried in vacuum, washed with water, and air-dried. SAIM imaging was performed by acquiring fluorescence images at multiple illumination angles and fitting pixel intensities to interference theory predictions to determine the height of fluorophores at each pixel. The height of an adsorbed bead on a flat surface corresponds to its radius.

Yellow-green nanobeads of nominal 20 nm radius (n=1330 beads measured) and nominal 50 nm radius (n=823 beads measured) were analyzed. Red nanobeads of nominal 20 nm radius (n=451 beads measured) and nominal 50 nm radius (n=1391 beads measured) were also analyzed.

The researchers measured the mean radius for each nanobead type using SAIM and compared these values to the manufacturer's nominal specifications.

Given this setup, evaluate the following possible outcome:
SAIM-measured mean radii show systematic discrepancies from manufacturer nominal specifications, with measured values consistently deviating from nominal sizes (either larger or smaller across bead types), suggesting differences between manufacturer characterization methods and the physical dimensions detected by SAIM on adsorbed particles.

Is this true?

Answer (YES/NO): YES